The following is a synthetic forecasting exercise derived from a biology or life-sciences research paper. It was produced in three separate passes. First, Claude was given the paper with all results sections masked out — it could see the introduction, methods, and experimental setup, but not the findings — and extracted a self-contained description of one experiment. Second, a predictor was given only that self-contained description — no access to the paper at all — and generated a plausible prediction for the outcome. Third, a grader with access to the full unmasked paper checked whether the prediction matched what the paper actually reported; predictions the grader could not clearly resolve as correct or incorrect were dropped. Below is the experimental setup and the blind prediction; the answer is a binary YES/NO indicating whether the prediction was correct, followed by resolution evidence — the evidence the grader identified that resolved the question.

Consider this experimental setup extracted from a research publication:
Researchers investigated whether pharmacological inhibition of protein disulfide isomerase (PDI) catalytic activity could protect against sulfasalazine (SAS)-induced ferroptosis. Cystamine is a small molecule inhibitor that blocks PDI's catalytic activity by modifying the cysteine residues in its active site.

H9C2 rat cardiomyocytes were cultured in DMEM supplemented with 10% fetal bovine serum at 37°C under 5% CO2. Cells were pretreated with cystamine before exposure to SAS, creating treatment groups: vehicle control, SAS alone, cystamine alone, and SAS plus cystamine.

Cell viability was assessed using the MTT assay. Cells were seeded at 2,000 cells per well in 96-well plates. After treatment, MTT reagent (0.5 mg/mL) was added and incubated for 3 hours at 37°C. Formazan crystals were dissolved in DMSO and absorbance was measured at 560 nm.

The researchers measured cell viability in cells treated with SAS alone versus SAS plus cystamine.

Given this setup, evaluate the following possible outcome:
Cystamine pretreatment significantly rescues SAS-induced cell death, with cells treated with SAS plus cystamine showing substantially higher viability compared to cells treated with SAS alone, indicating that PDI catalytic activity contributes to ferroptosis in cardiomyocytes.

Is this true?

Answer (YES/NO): YES